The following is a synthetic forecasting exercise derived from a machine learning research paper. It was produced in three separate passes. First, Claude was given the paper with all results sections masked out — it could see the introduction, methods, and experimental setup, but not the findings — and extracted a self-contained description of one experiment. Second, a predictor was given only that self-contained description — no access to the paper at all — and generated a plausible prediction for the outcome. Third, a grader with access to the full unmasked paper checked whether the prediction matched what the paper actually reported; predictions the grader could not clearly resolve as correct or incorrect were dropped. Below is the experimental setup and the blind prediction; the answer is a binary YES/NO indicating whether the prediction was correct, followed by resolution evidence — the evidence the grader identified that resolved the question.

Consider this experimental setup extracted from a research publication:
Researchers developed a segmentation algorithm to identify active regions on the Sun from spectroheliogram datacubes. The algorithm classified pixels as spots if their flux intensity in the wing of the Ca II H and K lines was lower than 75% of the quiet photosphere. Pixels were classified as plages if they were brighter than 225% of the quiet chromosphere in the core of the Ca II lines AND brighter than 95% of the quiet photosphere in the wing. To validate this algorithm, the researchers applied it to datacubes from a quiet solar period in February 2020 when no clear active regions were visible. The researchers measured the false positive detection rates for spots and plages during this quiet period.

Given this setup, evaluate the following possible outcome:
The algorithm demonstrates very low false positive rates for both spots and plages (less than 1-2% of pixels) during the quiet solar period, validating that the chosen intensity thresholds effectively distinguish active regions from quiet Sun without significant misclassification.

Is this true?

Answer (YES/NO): YES